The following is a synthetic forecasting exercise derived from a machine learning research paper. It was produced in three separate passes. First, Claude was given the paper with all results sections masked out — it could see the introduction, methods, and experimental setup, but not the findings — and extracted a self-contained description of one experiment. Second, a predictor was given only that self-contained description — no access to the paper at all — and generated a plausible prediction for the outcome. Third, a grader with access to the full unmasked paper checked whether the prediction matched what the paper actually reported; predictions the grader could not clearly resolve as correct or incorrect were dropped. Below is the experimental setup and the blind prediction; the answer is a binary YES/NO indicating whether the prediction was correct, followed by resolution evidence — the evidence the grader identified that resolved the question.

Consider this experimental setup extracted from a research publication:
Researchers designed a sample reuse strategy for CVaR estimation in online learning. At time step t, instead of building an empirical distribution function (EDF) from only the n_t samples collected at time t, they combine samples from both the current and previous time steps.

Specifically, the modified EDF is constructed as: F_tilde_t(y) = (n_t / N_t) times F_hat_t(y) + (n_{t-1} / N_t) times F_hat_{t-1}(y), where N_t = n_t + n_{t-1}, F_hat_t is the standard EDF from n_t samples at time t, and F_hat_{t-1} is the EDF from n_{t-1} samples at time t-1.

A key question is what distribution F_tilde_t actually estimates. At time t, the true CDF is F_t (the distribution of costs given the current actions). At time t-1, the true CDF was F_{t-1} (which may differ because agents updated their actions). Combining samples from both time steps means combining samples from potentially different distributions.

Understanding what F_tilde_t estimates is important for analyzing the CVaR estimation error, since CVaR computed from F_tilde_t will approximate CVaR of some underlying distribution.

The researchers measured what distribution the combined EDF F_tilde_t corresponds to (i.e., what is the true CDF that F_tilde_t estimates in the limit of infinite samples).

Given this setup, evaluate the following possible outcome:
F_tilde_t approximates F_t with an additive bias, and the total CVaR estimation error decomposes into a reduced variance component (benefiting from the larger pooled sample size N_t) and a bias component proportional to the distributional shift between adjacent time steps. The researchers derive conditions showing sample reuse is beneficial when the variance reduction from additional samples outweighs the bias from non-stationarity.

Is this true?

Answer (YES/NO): YES